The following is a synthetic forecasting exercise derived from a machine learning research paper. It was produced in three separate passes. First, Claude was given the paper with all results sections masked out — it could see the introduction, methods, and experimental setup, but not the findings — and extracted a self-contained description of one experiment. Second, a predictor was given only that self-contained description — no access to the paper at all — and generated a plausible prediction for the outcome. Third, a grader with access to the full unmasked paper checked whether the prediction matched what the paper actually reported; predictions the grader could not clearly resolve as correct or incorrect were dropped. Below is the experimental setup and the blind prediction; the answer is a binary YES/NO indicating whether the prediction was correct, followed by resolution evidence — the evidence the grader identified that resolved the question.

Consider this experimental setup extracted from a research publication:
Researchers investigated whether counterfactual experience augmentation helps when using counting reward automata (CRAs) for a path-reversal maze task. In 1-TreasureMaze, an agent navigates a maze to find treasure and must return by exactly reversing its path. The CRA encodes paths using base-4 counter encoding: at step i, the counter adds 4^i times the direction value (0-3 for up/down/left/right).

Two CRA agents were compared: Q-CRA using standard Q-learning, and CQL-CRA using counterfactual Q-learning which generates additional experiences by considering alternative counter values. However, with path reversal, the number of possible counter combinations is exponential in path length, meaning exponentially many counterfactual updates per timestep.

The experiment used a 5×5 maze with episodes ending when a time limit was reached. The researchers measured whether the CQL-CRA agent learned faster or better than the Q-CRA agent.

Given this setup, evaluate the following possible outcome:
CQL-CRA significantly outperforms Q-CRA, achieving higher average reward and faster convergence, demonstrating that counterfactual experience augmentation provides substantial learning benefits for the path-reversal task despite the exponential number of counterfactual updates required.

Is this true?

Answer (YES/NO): NO